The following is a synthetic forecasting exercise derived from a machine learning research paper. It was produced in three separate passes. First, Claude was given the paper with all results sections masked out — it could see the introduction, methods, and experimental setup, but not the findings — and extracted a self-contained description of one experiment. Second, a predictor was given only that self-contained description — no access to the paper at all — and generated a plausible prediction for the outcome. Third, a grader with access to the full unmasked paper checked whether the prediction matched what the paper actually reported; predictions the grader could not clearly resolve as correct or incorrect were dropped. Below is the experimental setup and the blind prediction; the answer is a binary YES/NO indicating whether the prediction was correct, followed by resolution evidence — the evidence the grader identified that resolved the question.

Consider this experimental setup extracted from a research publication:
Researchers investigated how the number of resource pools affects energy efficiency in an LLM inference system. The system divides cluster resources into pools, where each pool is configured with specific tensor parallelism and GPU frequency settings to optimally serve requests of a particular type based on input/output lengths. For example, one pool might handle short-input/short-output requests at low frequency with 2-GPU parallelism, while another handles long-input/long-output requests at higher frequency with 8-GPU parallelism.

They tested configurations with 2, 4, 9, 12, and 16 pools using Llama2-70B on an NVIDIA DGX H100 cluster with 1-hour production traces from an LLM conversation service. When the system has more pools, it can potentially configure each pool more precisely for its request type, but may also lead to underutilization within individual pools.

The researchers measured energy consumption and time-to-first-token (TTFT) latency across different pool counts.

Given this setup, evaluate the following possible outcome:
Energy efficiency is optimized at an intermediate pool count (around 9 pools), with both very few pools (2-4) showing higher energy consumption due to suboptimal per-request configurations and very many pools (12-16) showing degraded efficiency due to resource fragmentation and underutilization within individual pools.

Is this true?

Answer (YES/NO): YES